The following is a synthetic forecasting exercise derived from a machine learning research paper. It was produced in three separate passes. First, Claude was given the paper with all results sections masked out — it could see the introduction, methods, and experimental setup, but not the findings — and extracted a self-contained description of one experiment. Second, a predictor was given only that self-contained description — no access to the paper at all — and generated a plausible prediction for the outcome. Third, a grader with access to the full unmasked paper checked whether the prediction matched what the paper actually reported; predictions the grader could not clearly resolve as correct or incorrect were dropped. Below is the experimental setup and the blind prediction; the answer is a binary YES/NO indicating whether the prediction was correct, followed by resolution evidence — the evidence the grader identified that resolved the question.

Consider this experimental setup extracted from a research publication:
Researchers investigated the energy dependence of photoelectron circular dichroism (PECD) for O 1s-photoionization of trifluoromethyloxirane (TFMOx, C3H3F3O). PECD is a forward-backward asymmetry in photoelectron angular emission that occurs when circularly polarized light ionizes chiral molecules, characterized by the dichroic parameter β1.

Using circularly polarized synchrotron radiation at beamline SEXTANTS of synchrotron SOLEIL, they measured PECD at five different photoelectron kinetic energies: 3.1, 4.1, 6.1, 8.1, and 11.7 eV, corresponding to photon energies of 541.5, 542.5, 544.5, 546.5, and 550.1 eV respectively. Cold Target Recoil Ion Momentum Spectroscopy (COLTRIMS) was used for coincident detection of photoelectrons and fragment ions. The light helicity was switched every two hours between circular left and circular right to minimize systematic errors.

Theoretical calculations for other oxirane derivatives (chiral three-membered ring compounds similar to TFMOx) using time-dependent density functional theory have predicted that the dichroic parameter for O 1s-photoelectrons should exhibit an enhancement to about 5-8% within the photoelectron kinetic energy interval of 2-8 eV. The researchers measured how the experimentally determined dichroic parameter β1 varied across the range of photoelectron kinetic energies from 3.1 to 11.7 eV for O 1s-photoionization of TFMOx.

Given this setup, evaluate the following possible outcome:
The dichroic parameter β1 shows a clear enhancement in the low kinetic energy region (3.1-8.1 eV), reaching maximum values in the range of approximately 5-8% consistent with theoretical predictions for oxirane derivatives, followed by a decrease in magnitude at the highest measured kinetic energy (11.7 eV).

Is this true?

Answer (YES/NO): NO